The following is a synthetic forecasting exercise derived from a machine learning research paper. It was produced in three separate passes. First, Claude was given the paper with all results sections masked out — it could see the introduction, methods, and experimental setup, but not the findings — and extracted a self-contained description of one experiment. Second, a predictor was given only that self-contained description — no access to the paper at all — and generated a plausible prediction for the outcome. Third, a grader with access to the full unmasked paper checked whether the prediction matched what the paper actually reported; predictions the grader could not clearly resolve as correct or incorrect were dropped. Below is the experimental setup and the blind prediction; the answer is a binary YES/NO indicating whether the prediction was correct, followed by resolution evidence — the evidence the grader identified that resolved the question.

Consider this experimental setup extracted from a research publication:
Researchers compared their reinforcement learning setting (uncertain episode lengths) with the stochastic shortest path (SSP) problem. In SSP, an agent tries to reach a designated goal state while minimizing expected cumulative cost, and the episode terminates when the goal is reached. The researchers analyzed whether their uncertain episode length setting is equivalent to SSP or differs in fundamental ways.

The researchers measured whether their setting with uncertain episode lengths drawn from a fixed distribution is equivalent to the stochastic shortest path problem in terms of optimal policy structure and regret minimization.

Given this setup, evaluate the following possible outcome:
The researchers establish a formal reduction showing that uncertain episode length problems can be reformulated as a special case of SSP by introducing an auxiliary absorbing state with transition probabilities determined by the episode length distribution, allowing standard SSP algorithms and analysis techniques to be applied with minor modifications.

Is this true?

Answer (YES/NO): NO